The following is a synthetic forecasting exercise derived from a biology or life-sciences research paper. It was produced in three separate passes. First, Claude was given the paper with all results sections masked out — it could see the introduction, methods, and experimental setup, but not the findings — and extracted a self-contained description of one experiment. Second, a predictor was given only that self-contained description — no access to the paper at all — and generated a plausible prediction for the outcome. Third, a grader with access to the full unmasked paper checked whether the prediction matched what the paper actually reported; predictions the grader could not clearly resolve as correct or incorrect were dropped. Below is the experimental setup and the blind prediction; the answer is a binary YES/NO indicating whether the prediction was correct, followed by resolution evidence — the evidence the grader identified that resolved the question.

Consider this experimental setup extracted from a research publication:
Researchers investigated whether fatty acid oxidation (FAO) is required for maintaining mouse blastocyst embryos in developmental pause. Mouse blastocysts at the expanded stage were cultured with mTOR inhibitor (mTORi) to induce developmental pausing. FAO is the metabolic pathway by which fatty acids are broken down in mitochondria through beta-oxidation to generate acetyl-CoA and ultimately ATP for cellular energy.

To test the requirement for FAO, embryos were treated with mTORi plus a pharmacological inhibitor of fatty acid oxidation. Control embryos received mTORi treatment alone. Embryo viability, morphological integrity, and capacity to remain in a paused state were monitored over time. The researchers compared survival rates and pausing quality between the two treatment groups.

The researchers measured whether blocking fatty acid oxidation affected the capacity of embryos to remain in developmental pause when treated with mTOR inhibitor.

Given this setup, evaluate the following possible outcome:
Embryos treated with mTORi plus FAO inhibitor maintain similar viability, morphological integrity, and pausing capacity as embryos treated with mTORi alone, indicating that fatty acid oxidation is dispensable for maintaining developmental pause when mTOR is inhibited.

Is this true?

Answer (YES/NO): NO